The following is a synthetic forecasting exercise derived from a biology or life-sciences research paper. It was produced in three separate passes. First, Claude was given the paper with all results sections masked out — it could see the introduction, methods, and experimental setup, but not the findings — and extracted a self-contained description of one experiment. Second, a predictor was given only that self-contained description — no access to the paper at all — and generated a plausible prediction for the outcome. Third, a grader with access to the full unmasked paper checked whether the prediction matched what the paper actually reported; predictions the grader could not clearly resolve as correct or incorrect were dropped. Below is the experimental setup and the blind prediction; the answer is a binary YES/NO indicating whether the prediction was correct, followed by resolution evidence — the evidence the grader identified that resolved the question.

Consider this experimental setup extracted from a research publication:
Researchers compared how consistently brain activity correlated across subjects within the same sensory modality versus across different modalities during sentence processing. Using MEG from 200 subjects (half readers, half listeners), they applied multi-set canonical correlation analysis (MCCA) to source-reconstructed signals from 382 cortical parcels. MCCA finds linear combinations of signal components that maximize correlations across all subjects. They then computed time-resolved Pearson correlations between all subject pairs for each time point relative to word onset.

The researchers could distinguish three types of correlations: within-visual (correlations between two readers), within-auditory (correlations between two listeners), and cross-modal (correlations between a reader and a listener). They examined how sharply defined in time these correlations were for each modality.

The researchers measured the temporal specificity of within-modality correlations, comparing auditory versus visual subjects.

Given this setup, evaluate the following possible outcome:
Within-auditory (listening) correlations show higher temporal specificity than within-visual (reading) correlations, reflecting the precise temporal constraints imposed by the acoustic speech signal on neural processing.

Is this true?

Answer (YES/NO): NO